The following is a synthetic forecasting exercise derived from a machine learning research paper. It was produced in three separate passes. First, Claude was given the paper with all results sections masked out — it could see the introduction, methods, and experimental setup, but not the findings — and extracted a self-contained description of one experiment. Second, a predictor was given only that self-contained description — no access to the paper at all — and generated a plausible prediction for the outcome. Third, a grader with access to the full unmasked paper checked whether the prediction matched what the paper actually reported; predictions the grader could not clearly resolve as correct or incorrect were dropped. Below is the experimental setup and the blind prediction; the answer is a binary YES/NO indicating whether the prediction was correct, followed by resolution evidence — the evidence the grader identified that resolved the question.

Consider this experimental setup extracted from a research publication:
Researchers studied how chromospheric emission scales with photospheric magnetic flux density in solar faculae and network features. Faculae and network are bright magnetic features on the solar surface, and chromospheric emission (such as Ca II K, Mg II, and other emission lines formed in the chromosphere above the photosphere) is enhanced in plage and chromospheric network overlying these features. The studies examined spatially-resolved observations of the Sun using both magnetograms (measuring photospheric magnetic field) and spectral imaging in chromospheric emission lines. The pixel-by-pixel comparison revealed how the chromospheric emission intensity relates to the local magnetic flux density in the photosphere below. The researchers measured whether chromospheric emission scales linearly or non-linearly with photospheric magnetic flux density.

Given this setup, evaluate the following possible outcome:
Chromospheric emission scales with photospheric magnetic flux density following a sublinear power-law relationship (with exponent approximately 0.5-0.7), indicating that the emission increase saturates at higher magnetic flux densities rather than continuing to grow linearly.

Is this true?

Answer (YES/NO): YES